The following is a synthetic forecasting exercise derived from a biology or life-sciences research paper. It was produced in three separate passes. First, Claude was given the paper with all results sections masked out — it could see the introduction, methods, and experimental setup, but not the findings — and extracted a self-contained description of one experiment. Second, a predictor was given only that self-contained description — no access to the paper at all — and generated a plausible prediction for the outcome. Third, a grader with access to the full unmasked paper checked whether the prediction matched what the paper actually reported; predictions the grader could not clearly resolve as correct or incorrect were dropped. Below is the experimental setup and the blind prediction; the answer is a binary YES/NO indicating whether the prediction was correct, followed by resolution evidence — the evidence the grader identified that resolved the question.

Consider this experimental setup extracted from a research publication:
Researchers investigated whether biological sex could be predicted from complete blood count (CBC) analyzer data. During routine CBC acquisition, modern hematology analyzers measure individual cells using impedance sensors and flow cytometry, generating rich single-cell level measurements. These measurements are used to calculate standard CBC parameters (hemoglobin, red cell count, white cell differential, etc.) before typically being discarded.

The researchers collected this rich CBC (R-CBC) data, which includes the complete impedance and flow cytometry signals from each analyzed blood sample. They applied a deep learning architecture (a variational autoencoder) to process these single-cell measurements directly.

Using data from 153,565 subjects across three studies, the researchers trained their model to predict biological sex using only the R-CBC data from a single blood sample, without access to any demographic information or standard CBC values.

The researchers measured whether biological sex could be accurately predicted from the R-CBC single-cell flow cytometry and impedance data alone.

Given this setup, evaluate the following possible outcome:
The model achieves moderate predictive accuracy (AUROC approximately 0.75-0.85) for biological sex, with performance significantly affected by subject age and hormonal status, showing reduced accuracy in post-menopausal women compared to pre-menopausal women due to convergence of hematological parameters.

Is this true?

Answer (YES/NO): NO